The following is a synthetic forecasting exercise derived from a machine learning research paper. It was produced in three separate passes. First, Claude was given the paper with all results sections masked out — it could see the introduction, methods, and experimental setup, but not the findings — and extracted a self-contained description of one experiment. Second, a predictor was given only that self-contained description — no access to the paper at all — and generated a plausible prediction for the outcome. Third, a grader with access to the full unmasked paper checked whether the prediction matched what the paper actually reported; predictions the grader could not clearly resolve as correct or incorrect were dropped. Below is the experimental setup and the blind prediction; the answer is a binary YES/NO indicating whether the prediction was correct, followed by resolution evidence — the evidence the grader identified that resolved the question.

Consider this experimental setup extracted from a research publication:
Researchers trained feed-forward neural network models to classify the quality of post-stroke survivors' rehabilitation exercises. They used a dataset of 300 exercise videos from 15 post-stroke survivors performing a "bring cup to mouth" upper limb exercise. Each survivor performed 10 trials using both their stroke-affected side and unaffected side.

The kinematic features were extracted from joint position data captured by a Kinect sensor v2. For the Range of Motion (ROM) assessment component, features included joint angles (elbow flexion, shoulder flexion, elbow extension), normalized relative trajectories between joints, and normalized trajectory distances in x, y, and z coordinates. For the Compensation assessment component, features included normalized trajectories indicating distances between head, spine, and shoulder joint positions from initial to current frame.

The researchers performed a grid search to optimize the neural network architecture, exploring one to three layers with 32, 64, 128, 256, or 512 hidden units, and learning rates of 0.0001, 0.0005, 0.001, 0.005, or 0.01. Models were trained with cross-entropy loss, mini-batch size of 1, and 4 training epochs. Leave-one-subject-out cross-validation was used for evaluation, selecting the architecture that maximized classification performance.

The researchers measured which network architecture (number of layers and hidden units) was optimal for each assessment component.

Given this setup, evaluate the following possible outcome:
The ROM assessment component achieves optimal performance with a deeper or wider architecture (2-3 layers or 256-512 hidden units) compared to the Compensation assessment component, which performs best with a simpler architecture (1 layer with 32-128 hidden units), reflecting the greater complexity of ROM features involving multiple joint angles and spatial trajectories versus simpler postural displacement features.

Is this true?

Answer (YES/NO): NO